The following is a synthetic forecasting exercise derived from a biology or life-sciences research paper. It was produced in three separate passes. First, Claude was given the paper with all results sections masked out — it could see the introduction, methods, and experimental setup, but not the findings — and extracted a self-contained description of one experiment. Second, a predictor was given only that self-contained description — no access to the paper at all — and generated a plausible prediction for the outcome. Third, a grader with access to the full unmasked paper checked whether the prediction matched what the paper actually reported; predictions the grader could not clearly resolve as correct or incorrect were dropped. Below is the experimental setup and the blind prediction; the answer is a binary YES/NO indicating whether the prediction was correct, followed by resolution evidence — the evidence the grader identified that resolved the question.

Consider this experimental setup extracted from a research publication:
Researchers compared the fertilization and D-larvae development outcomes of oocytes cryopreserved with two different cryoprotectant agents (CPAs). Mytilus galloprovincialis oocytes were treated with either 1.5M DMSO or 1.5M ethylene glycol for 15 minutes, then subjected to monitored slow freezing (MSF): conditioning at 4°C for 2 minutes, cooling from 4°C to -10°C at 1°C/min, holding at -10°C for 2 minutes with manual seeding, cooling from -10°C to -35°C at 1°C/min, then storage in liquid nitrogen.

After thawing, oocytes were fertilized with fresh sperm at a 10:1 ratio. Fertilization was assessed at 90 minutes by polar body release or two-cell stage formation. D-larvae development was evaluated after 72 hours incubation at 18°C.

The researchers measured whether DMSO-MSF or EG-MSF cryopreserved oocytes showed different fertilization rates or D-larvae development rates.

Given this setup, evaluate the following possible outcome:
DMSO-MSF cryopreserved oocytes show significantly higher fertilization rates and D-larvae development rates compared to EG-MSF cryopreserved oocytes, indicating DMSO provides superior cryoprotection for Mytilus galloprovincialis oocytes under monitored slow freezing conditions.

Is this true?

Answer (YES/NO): NO